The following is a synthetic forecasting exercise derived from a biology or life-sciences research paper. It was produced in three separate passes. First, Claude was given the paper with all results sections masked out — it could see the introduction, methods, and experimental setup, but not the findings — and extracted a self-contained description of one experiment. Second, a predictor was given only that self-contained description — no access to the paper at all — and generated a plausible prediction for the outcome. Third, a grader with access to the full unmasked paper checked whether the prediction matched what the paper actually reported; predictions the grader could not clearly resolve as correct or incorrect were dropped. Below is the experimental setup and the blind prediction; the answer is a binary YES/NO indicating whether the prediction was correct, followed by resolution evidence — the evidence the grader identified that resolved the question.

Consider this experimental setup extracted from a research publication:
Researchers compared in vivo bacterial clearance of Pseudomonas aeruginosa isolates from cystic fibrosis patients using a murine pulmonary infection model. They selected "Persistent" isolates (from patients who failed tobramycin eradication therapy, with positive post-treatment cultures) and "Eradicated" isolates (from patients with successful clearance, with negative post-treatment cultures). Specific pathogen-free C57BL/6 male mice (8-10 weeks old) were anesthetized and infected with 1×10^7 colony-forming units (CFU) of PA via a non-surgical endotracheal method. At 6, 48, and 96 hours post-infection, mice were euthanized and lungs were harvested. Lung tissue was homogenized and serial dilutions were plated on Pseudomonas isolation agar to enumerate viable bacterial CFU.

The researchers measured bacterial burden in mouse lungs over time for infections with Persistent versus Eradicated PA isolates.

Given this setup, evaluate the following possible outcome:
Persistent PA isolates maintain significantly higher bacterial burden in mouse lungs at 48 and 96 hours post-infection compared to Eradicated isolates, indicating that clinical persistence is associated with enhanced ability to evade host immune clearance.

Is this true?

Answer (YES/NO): YES